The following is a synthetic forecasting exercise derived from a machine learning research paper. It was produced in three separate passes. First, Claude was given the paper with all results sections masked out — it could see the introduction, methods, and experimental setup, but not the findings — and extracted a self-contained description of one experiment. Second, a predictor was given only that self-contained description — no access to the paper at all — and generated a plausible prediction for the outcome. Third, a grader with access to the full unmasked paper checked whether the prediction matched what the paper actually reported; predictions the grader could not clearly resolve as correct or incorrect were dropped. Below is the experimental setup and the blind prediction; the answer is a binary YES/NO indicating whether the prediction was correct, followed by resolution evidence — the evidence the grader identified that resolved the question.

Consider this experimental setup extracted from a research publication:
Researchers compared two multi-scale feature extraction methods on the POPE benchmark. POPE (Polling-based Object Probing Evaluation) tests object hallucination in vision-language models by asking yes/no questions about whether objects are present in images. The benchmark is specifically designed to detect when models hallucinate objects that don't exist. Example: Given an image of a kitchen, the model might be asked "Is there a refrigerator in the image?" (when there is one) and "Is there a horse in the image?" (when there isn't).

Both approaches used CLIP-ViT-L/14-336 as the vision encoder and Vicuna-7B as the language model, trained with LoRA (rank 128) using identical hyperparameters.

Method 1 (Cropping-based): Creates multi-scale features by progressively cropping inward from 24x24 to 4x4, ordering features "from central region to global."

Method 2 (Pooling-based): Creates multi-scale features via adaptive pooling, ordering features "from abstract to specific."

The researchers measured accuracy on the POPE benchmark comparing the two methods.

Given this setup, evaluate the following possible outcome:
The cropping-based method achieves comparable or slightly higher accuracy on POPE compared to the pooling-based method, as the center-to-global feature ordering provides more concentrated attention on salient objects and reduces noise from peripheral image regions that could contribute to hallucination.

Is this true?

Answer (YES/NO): YES